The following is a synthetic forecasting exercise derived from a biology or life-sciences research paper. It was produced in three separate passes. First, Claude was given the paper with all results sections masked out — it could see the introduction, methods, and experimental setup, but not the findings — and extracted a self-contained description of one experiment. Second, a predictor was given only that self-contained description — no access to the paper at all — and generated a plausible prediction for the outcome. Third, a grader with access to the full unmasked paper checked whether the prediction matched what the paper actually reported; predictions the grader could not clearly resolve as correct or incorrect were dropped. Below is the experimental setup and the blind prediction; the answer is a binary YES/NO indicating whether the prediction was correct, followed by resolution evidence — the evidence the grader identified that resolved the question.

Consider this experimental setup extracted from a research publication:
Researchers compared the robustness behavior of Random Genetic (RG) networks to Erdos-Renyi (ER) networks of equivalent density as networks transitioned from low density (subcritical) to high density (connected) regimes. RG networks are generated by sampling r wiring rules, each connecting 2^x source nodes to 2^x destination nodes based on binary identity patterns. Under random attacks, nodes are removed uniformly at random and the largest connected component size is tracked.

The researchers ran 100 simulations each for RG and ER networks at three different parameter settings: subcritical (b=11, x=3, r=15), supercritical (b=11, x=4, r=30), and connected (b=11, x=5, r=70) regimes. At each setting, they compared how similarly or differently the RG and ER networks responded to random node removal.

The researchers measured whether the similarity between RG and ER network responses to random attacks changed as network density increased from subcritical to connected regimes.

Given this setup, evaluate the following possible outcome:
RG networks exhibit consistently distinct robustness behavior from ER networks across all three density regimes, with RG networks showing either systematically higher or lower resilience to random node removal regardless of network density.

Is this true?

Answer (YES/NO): NO